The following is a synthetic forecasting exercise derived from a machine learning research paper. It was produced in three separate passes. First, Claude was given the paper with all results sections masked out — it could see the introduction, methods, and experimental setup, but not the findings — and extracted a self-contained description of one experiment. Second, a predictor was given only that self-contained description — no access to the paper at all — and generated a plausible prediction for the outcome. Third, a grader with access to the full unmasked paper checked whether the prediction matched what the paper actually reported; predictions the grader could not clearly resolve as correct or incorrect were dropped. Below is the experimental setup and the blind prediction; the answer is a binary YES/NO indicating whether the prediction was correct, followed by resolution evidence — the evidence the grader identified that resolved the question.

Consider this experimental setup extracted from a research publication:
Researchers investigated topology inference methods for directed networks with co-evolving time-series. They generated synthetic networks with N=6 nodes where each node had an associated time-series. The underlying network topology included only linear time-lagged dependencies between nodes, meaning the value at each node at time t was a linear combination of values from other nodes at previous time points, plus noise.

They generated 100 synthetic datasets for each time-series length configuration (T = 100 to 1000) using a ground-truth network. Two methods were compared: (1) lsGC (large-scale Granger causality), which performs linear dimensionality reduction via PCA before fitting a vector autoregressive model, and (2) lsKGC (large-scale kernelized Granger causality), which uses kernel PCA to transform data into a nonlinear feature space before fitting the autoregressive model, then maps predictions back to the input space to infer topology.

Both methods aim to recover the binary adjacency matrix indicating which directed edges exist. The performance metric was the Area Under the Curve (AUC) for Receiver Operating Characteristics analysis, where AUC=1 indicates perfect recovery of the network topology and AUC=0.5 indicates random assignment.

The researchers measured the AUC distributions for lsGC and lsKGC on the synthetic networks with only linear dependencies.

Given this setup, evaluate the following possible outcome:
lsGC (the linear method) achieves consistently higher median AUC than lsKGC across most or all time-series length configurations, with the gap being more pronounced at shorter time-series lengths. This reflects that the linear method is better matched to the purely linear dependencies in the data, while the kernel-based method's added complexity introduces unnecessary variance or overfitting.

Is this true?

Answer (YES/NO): NO